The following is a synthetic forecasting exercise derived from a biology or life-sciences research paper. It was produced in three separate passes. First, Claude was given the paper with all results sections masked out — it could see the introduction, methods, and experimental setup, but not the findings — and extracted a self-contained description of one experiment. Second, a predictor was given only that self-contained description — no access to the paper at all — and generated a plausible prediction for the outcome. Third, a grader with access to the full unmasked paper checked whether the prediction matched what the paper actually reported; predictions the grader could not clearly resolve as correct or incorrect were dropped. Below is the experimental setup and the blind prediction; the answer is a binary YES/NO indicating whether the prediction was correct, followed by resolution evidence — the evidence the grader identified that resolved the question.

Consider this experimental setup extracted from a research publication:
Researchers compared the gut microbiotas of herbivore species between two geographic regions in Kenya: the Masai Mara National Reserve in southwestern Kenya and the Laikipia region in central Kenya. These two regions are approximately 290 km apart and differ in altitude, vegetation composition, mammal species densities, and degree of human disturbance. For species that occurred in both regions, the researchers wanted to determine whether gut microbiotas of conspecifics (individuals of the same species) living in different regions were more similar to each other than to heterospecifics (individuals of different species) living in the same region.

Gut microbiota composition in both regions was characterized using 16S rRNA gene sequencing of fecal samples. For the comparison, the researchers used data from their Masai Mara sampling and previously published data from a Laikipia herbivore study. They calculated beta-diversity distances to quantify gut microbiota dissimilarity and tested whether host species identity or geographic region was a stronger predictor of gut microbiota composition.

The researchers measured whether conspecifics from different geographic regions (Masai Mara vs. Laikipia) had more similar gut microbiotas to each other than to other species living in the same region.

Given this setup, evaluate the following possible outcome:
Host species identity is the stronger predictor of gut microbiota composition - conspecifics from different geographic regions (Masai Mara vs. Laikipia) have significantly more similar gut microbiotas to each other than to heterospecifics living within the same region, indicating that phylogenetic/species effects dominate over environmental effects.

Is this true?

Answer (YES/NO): YES